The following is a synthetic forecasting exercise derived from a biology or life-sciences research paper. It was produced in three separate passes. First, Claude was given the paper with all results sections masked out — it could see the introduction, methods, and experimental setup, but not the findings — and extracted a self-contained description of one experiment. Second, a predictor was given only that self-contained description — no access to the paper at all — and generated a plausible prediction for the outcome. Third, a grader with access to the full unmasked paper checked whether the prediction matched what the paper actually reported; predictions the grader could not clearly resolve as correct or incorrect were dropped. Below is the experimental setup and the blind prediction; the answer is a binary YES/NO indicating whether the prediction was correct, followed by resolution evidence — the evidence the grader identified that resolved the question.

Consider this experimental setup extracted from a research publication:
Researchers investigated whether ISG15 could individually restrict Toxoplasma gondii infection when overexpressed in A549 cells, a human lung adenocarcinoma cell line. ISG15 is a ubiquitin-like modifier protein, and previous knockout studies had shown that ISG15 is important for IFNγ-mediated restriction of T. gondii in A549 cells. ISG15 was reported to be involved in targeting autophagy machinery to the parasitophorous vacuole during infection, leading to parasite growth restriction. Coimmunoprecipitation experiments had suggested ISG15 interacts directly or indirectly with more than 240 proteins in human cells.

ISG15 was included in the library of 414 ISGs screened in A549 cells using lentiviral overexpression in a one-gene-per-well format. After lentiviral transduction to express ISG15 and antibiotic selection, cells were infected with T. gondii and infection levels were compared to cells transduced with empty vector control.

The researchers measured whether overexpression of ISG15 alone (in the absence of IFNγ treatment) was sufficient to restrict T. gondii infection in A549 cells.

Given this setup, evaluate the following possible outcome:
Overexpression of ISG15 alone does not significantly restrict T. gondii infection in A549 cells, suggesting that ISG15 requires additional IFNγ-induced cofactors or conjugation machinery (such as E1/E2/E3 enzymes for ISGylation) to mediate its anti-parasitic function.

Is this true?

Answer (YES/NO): YES